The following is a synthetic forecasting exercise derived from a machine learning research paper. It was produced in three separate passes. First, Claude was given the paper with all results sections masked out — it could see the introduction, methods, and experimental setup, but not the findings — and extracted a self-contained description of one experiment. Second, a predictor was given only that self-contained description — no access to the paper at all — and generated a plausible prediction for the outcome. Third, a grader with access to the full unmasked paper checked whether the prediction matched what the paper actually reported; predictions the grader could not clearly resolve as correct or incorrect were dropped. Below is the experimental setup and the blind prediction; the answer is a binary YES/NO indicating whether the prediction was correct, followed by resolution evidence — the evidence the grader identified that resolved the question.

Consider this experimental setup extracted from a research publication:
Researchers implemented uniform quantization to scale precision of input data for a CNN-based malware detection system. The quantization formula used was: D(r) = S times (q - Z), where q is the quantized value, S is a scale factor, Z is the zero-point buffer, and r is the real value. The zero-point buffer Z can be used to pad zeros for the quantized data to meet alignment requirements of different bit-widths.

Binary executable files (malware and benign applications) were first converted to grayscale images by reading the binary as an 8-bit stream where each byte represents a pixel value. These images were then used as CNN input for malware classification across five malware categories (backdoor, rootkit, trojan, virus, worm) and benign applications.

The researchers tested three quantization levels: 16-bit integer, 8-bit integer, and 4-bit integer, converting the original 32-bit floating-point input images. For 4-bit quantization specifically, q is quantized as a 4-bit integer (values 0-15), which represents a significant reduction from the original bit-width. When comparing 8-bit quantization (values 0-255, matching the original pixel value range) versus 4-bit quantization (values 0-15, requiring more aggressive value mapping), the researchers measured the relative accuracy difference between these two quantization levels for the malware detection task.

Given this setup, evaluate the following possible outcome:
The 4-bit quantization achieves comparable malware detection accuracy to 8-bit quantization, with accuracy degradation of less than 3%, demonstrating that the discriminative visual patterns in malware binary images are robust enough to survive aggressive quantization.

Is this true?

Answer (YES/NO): NO